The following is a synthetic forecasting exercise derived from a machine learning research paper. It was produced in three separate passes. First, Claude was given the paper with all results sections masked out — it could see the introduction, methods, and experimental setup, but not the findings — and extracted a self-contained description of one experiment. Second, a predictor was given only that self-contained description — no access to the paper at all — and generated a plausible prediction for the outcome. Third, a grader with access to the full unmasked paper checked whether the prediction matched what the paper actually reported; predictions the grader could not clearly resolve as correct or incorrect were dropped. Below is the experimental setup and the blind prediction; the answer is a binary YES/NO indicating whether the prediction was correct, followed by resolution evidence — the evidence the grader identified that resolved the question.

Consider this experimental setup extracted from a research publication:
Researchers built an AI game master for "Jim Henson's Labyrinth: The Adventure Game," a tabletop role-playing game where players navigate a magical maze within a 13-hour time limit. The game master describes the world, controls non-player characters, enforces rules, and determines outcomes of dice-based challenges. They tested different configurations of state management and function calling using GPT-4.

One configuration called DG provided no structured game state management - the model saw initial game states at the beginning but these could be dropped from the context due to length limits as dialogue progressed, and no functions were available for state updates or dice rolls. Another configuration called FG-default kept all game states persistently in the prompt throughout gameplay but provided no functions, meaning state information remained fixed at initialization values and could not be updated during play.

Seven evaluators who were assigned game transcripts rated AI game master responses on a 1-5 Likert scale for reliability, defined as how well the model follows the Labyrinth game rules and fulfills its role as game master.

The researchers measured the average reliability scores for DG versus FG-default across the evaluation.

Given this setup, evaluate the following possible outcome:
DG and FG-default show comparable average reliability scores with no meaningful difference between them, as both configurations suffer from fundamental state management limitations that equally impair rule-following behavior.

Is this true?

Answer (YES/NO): NO